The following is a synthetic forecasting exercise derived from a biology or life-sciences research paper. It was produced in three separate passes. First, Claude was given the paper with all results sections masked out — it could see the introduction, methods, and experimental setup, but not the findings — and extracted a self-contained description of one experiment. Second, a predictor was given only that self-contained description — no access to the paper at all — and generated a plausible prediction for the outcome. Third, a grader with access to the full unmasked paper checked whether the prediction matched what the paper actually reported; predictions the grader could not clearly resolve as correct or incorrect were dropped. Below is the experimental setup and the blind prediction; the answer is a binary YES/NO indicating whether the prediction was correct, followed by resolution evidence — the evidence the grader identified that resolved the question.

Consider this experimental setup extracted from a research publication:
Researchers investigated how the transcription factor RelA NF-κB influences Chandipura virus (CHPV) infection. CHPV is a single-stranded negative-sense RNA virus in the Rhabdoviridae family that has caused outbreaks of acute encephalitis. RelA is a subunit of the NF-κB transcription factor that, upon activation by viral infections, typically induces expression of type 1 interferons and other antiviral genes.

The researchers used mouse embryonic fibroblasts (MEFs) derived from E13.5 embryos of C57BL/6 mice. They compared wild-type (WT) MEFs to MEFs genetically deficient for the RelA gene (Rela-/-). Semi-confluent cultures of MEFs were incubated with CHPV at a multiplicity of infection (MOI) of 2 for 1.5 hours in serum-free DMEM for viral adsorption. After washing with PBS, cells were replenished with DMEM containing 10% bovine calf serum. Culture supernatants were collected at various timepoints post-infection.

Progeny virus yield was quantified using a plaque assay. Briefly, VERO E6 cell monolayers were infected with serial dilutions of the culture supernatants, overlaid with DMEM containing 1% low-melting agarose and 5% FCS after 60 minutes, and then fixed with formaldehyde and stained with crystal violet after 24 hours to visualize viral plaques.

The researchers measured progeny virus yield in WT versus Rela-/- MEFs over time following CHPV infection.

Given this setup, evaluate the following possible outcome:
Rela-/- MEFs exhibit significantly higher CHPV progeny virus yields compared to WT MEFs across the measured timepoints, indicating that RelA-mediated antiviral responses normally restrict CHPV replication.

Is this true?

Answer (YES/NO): NO